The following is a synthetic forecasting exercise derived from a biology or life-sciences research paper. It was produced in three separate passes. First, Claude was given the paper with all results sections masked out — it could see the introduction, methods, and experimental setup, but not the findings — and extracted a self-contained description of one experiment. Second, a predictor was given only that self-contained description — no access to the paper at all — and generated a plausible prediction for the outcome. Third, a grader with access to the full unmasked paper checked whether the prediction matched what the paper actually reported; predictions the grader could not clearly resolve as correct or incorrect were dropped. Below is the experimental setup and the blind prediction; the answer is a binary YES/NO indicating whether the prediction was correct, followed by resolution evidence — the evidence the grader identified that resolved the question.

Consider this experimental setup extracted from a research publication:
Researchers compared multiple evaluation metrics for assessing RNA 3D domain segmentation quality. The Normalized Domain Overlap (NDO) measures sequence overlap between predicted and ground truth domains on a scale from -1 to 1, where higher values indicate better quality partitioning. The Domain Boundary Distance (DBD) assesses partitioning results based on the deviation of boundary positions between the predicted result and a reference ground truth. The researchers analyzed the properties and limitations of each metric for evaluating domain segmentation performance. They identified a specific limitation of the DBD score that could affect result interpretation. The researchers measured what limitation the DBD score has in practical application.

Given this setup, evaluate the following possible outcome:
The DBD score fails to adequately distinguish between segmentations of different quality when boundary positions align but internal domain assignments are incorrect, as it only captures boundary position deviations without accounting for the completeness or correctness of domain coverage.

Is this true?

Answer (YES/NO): YES